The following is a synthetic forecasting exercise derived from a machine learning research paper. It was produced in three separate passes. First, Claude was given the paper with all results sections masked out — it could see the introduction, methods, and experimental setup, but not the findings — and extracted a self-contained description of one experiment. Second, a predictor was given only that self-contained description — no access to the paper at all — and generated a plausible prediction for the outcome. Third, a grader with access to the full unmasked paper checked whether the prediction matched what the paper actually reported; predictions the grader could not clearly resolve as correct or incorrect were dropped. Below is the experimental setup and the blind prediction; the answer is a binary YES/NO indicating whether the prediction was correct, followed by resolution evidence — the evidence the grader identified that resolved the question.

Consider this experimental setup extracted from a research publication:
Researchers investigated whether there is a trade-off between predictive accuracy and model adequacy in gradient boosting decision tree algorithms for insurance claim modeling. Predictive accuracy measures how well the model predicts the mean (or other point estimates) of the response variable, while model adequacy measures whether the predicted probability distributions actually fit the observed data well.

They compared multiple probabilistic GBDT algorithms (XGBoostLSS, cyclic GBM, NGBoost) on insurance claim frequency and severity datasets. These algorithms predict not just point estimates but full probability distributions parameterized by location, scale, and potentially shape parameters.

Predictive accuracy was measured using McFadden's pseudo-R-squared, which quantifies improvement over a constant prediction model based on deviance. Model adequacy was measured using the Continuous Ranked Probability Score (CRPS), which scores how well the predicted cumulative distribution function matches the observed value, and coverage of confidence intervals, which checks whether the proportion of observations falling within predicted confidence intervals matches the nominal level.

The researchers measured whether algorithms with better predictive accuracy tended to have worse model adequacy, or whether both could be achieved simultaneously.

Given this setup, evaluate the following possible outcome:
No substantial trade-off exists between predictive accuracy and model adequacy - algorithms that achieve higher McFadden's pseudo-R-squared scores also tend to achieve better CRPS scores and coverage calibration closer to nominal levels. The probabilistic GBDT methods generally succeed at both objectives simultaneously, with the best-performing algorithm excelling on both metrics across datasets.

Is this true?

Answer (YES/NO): NO